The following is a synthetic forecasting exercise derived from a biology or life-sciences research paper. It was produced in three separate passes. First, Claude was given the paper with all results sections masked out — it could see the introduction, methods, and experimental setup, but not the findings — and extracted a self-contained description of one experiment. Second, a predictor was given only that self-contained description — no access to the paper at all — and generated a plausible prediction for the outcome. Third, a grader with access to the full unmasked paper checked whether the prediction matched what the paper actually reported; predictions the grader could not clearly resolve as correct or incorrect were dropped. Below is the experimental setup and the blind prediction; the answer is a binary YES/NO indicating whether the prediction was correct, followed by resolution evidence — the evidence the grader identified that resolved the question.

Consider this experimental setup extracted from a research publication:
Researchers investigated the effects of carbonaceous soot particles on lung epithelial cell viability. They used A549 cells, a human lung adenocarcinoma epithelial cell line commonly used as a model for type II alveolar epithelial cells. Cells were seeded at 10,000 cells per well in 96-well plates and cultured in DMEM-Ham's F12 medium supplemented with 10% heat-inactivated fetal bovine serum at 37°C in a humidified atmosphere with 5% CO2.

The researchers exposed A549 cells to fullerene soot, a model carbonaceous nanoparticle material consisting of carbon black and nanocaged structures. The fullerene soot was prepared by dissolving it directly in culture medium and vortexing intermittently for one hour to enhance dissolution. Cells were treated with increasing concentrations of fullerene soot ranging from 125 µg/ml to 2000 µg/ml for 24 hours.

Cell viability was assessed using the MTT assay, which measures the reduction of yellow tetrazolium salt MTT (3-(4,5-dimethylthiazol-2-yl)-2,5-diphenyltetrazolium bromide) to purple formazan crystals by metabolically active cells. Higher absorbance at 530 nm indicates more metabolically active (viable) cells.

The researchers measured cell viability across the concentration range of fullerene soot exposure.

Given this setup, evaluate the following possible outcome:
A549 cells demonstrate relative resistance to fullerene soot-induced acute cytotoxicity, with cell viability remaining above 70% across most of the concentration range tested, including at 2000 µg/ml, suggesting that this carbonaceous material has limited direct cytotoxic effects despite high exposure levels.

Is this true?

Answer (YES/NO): NO